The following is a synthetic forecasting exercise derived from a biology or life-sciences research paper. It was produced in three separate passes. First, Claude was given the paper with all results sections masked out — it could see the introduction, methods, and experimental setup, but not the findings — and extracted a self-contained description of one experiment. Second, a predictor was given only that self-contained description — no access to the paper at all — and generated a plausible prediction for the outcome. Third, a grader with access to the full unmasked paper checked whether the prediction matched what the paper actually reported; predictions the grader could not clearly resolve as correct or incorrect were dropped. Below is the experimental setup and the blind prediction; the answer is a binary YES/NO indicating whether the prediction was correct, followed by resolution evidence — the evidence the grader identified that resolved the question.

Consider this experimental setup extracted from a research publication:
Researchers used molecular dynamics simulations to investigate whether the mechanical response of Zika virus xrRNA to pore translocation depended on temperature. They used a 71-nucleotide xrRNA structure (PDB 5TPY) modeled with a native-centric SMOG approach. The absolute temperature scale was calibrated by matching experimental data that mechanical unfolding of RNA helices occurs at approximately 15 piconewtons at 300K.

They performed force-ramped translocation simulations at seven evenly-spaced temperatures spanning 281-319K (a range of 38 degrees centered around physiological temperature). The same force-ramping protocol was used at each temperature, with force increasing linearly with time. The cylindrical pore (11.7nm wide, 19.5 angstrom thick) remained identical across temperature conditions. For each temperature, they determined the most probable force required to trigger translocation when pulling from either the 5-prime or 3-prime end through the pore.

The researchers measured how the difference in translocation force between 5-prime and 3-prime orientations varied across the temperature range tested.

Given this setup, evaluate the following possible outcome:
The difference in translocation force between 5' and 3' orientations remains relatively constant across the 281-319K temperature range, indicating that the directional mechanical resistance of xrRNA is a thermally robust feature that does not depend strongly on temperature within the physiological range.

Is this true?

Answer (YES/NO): YES